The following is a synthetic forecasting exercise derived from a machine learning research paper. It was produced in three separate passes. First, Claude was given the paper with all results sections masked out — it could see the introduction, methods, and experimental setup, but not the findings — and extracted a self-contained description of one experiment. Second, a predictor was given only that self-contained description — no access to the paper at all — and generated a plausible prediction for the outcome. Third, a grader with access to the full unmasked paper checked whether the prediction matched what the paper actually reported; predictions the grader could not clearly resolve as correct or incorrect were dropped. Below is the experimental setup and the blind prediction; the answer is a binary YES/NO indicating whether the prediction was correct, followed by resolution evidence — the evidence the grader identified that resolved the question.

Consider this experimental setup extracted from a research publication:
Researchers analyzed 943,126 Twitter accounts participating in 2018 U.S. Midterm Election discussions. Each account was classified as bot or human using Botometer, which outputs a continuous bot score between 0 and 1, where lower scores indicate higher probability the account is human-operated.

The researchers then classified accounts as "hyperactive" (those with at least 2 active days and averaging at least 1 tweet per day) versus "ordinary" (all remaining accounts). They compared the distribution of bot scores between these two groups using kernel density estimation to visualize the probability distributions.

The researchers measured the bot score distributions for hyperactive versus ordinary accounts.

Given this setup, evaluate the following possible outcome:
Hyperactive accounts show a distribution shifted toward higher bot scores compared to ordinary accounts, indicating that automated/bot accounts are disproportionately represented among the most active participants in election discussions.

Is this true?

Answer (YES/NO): YES